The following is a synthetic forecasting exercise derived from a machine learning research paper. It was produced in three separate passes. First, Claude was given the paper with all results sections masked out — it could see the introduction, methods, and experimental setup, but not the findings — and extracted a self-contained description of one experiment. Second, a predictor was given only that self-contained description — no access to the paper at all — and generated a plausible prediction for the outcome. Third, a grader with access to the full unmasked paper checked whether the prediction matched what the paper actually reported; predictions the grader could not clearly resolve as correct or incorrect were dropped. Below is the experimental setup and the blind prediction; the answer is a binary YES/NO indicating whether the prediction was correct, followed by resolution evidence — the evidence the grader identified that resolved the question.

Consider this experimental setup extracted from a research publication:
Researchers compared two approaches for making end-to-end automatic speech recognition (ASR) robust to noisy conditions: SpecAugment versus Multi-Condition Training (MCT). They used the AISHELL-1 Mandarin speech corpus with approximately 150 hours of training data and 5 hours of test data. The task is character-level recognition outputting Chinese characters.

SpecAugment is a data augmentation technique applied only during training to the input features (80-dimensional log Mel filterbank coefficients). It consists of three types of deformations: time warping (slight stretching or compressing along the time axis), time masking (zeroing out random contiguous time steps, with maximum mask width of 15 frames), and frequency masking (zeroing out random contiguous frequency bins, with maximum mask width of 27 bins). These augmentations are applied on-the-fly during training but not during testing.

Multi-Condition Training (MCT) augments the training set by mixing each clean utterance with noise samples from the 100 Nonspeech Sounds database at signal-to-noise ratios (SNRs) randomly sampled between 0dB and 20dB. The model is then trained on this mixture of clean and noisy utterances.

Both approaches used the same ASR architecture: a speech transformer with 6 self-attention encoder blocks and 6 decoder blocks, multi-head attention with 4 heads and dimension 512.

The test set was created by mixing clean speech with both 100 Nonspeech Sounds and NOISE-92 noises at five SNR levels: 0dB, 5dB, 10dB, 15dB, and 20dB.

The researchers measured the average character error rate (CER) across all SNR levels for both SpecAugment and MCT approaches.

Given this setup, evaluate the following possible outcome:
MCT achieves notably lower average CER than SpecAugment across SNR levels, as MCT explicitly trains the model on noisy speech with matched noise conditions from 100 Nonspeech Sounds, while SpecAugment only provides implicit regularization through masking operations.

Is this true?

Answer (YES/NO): YES